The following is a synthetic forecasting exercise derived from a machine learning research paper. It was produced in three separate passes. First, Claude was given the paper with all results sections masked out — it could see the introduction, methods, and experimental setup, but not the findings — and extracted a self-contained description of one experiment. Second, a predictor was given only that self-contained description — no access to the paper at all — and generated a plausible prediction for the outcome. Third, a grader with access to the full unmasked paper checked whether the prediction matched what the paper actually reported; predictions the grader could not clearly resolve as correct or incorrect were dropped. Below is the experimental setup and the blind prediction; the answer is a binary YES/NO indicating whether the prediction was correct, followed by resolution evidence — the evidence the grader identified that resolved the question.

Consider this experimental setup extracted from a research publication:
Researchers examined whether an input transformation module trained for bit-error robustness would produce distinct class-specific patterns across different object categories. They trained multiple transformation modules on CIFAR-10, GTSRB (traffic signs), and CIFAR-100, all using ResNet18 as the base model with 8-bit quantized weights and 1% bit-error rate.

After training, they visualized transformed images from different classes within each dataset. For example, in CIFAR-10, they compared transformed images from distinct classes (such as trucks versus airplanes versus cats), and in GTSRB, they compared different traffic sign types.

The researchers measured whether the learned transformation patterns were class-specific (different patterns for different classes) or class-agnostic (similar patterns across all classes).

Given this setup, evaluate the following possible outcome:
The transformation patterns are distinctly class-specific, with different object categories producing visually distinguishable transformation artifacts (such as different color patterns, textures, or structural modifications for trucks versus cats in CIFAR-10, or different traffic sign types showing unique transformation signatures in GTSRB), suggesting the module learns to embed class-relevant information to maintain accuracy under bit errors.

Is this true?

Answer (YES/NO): YES